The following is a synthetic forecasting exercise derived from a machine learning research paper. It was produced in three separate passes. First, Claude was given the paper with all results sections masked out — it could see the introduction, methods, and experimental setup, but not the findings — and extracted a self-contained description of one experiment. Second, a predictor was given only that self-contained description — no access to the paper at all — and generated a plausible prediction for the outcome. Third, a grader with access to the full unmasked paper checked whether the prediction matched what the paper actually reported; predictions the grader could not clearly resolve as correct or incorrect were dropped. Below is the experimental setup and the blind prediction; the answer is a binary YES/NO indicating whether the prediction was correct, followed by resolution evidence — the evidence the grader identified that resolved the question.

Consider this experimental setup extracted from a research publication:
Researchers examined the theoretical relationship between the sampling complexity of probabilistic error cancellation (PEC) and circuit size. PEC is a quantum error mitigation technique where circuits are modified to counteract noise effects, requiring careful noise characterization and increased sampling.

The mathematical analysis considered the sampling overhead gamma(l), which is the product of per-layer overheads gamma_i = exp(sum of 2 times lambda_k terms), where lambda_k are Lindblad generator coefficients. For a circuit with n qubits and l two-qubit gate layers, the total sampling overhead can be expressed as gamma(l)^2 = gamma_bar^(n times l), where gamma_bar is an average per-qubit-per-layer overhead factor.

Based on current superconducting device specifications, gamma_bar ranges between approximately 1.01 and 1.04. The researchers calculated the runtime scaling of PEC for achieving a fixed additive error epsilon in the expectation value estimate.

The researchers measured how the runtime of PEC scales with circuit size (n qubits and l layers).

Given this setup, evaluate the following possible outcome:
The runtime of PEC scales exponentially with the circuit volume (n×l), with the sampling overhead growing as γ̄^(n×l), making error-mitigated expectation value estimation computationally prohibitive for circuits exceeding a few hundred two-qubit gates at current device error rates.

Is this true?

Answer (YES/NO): YES